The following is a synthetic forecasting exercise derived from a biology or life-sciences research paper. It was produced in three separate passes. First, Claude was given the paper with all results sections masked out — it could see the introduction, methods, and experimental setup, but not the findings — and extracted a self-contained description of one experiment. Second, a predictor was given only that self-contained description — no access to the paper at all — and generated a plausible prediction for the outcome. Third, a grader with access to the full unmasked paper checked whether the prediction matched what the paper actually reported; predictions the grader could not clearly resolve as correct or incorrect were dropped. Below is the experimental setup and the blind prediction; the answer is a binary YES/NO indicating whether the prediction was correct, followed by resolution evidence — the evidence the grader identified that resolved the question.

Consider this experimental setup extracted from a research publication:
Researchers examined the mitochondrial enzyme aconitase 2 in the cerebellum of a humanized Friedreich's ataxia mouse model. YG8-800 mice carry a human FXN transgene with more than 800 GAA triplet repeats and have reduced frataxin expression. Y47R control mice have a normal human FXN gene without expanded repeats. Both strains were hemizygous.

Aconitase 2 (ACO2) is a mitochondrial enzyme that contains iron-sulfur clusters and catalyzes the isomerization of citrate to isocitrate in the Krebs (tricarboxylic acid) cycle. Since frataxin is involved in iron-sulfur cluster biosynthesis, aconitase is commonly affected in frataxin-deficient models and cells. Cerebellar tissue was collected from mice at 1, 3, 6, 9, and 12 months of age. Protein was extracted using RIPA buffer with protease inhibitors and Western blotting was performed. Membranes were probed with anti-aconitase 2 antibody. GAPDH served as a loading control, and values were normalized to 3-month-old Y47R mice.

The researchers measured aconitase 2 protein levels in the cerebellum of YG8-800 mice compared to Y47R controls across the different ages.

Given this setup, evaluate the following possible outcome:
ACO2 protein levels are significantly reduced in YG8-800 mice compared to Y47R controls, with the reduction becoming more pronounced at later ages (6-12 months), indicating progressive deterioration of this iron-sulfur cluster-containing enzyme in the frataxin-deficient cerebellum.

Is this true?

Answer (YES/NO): NO